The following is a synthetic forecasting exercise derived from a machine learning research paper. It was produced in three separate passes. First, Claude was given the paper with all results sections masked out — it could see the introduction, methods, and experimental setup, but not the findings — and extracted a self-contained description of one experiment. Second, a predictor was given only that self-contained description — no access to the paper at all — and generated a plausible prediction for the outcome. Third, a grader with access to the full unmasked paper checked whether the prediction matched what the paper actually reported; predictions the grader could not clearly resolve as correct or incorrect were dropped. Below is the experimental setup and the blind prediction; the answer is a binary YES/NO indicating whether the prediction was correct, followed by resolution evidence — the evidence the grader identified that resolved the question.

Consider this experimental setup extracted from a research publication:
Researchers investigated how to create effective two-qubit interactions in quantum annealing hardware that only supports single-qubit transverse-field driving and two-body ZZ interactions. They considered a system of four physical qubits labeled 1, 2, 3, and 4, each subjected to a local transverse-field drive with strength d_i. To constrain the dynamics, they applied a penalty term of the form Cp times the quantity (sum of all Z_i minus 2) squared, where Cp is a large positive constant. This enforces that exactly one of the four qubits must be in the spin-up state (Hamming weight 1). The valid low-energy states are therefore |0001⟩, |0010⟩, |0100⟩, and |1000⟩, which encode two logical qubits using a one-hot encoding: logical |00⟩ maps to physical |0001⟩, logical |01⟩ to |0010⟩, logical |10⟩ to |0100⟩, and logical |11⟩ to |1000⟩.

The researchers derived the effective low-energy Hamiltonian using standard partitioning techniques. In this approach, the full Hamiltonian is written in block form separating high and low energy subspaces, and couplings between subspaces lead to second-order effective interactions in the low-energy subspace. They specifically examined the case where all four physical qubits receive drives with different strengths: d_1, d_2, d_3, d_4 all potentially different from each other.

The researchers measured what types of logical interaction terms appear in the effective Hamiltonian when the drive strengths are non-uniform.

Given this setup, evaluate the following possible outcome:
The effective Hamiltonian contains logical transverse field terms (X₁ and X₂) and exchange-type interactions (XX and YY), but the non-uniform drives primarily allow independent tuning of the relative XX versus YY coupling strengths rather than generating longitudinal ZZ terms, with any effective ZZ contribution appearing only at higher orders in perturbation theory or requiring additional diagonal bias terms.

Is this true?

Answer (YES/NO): NO